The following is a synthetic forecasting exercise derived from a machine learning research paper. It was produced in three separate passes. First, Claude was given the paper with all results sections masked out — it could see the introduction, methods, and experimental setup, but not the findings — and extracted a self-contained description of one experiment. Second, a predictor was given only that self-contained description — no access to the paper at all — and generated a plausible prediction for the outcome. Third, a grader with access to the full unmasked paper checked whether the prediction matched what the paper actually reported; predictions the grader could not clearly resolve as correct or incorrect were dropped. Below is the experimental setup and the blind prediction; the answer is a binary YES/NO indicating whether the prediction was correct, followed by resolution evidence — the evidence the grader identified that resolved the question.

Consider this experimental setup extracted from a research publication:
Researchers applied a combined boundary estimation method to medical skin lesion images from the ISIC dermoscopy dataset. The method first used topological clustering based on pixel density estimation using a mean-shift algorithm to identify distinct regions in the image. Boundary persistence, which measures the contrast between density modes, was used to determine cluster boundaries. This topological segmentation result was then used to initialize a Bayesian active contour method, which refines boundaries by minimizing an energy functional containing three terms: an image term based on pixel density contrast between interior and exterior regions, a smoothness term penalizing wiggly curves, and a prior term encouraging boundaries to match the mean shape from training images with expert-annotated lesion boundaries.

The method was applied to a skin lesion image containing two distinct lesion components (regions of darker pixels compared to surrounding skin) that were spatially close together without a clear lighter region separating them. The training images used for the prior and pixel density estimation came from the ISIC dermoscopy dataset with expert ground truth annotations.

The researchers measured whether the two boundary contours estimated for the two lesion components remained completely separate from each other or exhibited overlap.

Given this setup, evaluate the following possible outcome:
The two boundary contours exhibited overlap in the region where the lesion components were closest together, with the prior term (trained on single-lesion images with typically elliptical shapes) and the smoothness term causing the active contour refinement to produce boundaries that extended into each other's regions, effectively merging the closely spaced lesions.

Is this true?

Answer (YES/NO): NO